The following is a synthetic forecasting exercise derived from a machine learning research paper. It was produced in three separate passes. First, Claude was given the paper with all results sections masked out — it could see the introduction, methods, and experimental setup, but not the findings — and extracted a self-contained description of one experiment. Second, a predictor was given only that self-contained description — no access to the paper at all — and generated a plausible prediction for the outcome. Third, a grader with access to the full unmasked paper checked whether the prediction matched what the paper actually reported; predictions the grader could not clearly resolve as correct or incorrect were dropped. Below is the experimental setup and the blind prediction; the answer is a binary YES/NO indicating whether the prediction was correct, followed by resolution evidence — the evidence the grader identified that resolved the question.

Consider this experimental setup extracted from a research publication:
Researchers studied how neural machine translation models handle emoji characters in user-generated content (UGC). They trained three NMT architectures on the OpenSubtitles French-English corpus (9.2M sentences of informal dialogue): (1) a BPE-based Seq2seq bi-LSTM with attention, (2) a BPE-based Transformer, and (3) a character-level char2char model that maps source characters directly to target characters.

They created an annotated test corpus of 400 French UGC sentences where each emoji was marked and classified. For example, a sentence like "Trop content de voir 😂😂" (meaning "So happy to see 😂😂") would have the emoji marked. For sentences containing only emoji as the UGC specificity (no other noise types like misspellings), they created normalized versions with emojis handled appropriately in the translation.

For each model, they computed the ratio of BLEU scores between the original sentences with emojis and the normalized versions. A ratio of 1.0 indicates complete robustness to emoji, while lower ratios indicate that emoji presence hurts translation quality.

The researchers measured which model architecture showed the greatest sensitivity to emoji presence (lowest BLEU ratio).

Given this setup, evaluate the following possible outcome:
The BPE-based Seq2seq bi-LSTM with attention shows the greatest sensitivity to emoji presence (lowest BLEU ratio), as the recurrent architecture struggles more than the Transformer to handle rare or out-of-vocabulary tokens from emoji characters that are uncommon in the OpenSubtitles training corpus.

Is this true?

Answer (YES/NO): NO